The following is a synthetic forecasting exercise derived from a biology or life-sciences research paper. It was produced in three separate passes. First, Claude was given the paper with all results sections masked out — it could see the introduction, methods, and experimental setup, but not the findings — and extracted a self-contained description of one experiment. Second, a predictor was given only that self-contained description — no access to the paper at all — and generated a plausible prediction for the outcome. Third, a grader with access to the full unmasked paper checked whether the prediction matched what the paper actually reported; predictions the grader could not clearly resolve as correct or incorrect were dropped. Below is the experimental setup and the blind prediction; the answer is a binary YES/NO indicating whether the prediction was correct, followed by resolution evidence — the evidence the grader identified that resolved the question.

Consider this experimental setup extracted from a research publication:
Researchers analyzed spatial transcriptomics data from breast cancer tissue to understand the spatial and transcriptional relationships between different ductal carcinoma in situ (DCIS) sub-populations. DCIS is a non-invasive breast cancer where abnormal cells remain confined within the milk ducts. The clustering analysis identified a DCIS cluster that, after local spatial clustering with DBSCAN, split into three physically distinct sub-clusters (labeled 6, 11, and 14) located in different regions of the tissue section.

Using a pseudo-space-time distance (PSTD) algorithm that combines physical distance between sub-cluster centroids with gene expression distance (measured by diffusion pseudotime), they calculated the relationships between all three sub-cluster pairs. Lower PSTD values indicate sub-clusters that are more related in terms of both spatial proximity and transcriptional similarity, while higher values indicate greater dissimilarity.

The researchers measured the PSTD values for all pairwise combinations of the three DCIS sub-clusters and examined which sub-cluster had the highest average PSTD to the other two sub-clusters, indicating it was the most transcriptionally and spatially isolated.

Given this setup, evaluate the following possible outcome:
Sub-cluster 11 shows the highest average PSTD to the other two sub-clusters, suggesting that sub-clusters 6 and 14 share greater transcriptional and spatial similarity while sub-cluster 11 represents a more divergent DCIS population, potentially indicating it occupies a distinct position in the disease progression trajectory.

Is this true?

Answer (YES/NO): NO